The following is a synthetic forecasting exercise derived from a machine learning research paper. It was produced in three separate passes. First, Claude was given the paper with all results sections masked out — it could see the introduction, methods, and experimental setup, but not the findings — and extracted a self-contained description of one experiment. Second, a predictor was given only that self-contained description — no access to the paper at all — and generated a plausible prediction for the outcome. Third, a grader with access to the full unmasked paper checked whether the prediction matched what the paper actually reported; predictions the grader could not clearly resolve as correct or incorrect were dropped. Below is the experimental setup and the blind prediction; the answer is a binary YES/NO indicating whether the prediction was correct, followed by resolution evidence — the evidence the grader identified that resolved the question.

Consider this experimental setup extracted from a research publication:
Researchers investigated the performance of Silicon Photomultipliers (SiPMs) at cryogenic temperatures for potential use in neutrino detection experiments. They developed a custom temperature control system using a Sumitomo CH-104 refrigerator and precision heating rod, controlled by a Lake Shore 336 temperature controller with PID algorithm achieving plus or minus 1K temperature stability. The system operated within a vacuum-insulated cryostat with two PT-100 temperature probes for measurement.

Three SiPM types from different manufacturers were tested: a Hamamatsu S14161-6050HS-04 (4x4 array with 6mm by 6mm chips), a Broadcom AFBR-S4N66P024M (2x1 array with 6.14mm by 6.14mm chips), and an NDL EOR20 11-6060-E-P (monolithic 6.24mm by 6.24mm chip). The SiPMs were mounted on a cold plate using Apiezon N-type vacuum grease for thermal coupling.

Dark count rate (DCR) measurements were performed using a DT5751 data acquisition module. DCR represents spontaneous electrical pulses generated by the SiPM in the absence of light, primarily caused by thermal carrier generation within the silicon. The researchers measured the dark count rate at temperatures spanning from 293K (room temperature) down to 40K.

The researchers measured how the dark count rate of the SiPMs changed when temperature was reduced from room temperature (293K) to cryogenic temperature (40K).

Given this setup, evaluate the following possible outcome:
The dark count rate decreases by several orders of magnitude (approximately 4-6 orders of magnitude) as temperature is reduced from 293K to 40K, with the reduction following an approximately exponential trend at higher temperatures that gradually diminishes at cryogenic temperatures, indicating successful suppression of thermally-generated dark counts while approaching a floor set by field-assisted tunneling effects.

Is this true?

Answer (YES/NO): NO